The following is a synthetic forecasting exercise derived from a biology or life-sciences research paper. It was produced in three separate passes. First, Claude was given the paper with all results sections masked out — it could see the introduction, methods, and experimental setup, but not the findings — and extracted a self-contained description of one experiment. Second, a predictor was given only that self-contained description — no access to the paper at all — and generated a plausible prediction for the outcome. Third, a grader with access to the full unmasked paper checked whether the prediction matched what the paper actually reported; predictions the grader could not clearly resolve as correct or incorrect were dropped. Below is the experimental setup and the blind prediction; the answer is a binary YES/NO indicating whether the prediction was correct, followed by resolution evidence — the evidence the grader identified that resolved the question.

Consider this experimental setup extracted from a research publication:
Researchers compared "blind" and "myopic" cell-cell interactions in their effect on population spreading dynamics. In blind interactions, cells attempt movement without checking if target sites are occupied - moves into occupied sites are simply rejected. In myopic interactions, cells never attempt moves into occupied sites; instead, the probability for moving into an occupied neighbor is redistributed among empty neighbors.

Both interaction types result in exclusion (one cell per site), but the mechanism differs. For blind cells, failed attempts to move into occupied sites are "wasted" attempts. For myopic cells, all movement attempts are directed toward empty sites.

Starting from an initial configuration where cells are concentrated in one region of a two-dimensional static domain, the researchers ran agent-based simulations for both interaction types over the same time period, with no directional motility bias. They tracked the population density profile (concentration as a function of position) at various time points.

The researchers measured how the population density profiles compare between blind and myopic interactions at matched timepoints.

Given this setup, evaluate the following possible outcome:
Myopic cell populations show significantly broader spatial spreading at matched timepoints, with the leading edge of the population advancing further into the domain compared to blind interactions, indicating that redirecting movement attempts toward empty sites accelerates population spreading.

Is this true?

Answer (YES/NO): YES